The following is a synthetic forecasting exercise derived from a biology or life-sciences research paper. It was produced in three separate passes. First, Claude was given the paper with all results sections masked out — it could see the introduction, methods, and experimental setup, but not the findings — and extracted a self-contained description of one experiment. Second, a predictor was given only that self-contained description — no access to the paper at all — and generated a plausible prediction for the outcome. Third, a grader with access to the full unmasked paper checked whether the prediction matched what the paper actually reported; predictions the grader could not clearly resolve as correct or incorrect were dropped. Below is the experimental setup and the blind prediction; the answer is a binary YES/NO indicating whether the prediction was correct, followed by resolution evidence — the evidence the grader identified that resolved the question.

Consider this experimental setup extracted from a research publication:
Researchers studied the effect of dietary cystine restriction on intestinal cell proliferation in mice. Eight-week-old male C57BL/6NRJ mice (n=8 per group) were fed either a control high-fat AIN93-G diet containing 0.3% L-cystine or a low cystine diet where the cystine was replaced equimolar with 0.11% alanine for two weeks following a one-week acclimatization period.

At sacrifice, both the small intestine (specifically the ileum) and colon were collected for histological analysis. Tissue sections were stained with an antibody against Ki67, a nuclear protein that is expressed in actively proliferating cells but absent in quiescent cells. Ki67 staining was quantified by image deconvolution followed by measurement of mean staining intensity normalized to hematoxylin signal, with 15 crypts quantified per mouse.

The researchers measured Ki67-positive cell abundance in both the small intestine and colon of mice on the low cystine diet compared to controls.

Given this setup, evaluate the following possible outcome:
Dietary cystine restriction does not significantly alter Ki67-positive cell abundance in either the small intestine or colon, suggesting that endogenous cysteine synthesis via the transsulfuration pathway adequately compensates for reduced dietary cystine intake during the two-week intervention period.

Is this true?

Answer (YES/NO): NO